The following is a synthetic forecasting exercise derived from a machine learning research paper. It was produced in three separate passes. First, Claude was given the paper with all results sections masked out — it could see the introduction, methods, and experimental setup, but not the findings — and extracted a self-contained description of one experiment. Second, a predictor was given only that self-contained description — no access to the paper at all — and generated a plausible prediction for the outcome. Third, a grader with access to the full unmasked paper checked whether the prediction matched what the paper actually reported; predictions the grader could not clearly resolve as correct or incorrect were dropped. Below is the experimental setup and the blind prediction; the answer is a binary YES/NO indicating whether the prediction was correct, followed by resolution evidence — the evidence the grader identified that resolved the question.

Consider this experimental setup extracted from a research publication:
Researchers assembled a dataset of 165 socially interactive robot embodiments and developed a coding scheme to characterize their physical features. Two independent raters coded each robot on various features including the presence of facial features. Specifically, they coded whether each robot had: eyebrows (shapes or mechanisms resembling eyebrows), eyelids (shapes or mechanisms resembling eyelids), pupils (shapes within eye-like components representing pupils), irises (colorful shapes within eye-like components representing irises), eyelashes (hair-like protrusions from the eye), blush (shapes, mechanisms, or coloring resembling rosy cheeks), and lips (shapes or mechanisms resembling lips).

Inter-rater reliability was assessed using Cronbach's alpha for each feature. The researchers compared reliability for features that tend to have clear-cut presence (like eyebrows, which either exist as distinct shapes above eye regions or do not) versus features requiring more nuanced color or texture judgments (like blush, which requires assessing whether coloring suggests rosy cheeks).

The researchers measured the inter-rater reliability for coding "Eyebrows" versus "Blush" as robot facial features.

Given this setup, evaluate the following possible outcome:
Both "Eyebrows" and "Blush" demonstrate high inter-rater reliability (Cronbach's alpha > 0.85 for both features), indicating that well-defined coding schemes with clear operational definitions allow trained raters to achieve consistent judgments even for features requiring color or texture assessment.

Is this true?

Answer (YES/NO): NO